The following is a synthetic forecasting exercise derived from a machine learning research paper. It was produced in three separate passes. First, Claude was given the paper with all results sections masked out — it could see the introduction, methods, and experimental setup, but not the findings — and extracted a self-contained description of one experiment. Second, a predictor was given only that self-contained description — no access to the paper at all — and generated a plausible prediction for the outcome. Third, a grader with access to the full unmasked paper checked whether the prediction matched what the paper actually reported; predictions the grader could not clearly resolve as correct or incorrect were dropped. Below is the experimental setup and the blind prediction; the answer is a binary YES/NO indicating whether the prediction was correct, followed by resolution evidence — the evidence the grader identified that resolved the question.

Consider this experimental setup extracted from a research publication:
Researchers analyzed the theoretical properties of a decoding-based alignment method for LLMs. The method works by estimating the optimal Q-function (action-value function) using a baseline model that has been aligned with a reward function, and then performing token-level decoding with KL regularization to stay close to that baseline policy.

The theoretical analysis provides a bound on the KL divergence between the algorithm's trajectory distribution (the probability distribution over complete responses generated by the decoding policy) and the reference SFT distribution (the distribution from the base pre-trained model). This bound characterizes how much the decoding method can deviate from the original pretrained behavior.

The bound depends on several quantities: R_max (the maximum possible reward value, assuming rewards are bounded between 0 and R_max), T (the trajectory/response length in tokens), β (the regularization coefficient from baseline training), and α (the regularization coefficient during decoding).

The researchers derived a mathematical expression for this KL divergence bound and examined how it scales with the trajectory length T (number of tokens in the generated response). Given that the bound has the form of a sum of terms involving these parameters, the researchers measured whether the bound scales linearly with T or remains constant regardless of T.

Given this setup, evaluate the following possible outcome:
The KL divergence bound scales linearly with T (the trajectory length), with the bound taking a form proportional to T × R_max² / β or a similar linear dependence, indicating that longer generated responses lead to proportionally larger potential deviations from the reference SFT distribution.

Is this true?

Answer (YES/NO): NO